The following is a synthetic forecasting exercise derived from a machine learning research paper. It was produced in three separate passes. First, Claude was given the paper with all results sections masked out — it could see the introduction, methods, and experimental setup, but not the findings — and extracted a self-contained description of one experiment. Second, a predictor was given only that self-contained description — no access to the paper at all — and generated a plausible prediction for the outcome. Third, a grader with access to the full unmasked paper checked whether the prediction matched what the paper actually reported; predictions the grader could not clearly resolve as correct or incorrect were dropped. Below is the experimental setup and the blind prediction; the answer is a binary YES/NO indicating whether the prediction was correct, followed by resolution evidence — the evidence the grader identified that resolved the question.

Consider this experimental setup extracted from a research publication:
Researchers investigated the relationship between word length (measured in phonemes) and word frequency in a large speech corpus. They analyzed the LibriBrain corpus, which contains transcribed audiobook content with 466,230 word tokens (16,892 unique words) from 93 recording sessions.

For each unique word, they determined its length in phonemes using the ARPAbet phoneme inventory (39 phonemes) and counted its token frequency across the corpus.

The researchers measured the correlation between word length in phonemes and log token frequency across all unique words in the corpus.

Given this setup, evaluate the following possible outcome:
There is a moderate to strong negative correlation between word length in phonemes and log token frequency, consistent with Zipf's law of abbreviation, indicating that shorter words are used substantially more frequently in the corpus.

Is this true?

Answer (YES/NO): NO